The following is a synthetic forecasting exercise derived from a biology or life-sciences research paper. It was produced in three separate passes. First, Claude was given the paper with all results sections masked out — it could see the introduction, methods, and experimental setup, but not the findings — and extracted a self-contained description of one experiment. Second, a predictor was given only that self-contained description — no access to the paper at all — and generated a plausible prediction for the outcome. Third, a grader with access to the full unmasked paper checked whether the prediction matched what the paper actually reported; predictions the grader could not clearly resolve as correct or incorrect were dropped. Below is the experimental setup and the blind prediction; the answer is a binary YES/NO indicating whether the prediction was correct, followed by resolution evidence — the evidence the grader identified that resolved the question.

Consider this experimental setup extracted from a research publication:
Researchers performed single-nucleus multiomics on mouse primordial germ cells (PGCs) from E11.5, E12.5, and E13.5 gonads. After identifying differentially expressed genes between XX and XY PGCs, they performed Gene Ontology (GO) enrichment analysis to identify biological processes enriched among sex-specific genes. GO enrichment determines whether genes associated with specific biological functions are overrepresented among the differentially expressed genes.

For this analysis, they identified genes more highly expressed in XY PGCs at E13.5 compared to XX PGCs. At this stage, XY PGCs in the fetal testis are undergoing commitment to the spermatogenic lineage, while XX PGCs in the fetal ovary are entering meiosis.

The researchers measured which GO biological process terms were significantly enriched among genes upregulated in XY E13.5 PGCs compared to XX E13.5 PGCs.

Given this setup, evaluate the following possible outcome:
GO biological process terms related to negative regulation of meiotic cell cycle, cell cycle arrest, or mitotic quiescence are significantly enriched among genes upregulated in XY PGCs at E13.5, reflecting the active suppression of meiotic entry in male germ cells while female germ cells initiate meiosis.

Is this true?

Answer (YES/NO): NO